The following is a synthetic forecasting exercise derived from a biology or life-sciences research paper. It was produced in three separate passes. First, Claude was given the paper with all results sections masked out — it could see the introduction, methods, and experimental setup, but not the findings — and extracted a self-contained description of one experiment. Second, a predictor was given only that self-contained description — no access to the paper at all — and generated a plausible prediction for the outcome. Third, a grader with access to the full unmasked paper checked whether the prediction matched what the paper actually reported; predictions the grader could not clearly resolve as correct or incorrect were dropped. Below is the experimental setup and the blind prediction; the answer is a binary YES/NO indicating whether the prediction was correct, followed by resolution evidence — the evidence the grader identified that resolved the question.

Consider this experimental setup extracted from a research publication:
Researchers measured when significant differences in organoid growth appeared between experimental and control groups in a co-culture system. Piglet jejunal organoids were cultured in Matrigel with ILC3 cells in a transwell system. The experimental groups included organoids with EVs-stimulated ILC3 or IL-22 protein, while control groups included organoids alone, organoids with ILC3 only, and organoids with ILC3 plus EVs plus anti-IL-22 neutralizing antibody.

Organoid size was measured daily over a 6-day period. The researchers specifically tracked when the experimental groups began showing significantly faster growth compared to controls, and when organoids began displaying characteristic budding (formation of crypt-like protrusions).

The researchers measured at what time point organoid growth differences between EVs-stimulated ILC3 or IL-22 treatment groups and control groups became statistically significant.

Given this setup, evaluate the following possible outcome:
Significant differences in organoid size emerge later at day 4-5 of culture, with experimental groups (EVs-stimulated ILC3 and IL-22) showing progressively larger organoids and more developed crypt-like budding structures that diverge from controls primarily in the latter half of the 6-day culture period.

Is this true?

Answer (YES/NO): NO